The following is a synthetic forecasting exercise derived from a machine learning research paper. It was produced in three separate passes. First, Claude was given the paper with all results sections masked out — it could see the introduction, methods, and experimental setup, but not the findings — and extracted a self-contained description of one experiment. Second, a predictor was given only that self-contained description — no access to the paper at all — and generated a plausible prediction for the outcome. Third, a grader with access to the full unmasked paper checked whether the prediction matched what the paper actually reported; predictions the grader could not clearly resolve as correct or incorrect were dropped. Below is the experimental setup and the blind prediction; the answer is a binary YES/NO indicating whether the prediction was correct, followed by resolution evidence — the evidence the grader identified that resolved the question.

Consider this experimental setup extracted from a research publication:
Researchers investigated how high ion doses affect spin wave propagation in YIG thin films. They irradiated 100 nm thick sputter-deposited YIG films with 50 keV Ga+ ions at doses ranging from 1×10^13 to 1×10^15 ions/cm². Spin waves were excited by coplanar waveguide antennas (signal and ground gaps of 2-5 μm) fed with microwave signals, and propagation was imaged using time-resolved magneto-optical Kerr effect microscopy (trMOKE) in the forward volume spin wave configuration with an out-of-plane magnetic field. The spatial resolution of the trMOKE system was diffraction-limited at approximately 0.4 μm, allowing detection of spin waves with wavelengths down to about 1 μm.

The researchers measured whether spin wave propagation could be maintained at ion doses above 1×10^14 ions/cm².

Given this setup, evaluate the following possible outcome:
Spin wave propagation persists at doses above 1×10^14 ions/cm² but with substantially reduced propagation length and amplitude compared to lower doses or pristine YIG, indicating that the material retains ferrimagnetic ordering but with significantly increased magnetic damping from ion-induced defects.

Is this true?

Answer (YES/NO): NO